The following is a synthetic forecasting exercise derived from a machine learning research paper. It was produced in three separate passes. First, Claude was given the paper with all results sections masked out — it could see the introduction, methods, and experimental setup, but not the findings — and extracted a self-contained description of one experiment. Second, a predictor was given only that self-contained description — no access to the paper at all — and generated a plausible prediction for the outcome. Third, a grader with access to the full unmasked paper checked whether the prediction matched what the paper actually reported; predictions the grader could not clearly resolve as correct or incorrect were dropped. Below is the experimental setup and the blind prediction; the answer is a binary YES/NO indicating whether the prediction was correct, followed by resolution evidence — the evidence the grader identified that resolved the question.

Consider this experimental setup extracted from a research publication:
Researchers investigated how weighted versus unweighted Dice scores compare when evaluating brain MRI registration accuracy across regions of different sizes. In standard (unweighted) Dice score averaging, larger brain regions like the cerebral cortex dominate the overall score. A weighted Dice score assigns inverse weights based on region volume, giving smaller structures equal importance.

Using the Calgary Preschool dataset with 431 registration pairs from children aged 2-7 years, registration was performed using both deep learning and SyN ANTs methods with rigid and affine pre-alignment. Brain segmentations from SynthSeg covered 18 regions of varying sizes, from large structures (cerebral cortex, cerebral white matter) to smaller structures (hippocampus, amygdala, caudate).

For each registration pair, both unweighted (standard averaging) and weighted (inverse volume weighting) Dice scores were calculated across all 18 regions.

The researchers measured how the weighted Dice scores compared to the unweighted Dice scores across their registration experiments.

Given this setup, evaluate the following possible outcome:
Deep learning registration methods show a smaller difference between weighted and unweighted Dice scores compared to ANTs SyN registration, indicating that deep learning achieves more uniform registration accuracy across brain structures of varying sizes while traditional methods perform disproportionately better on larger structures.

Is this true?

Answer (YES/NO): NO